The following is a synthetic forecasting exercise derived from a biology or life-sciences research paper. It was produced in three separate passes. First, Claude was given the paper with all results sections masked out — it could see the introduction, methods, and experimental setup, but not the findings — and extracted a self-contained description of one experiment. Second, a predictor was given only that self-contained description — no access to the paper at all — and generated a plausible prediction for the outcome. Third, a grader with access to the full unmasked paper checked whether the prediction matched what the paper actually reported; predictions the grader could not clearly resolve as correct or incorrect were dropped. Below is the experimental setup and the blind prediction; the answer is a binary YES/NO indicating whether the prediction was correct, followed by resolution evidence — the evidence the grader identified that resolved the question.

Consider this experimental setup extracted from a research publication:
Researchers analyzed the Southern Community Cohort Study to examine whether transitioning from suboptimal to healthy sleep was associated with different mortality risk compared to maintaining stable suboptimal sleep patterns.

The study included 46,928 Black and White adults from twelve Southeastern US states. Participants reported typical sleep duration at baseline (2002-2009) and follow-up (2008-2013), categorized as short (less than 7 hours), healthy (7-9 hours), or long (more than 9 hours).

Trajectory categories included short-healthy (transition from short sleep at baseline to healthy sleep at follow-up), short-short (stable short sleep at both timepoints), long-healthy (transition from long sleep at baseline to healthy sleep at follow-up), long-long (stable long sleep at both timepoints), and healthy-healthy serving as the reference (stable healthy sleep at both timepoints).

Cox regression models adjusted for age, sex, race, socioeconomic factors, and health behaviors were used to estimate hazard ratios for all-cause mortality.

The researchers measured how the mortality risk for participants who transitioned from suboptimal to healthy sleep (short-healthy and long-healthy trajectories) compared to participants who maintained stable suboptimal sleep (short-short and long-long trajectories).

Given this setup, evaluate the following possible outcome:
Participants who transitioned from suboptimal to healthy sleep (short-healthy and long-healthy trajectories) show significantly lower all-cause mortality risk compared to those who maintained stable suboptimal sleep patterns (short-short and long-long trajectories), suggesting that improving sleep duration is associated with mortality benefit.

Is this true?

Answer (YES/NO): NO